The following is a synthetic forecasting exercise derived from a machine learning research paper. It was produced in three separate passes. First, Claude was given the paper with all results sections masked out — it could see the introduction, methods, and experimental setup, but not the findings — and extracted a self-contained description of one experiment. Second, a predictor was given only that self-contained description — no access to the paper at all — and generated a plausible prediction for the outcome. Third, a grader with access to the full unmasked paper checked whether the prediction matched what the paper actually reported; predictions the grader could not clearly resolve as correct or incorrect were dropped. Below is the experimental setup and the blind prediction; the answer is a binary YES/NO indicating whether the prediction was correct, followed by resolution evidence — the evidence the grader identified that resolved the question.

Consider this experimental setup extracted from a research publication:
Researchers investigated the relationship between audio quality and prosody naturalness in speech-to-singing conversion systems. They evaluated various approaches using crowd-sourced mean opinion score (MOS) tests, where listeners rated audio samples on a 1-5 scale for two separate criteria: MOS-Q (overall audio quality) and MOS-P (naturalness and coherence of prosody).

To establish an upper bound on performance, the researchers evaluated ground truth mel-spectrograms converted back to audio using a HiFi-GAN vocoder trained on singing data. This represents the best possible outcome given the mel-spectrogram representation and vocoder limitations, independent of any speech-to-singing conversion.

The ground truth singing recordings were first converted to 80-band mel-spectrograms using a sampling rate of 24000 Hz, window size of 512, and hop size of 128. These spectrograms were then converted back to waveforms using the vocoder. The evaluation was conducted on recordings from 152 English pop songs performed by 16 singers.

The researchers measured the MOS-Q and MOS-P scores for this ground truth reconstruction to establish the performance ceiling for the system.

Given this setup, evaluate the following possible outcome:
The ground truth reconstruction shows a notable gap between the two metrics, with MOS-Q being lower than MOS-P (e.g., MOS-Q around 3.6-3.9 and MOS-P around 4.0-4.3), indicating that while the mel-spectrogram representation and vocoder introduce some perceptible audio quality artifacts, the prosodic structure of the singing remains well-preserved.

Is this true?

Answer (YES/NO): NO